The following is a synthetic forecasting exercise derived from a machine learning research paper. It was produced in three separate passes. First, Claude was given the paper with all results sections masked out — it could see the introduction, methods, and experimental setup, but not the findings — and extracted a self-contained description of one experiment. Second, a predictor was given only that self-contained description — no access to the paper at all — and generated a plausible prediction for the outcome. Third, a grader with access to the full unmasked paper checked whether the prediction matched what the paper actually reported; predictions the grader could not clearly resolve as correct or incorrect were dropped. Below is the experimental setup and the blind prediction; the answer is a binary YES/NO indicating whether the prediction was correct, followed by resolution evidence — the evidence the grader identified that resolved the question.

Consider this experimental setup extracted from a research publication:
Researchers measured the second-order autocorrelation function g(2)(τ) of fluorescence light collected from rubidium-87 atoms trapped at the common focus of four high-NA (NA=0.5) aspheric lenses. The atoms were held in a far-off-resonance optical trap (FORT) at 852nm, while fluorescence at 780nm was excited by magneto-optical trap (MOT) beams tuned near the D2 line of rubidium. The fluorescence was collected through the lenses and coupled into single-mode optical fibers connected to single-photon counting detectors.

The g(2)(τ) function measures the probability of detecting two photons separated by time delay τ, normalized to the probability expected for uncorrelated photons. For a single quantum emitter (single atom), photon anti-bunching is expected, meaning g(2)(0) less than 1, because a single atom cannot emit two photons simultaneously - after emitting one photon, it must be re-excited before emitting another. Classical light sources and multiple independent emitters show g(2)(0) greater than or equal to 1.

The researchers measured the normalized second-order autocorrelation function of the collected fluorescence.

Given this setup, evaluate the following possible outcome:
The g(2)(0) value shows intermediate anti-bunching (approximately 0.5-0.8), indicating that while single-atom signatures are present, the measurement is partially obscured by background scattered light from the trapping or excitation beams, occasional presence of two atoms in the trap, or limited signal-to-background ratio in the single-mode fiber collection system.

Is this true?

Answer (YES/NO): NO